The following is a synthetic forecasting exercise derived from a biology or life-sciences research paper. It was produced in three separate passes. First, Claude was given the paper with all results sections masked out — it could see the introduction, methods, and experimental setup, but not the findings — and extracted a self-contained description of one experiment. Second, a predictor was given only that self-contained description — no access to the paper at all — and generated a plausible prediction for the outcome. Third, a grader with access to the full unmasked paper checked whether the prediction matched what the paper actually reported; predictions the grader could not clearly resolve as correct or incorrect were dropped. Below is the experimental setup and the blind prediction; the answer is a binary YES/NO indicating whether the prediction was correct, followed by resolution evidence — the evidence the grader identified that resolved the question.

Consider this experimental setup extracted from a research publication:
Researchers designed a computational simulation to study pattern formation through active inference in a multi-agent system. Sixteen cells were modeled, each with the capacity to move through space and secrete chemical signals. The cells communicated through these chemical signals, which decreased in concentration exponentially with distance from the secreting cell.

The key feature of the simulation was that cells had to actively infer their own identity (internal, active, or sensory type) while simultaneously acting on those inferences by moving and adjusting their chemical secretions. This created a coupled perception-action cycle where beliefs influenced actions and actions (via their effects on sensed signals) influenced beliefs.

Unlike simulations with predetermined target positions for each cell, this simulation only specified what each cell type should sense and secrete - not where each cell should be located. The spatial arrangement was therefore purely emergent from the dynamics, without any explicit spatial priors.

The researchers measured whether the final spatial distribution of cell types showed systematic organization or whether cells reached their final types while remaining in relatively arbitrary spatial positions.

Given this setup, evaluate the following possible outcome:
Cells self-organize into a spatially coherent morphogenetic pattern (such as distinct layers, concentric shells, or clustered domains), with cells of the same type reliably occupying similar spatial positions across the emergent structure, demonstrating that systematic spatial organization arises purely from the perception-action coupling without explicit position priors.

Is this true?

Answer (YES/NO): YES